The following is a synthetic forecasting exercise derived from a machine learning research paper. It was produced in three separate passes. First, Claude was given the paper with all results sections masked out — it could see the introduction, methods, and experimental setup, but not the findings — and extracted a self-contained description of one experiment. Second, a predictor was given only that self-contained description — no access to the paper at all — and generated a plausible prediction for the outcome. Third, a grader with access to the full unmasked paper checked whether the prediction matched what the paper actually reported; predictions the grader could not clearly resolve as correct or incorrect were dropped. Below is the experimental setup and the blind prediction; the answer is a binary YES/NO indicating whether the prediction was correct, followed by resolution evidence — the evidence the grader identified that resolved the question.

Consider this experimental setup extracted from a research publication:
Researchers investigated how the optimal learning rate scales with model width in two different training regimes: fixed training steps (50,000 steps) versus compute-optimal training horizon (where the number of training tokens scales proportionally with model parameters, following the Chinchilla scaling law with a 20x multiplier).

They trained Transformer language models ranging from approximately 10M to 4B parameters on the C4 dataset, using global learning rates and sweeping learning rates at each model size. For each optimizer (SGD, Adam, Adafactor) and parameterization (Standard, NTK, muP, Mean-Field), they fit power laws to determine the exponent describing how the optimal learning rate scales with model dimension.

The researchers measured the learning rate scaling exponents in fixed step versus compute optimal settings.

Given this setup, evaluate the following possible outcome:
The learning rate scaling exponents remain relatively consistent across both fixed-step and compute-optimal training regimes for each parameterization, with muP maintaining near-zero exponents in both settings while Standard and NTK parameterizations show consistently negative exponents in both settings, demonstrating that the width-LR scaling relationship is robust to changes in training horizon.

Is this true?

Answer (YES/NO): NO